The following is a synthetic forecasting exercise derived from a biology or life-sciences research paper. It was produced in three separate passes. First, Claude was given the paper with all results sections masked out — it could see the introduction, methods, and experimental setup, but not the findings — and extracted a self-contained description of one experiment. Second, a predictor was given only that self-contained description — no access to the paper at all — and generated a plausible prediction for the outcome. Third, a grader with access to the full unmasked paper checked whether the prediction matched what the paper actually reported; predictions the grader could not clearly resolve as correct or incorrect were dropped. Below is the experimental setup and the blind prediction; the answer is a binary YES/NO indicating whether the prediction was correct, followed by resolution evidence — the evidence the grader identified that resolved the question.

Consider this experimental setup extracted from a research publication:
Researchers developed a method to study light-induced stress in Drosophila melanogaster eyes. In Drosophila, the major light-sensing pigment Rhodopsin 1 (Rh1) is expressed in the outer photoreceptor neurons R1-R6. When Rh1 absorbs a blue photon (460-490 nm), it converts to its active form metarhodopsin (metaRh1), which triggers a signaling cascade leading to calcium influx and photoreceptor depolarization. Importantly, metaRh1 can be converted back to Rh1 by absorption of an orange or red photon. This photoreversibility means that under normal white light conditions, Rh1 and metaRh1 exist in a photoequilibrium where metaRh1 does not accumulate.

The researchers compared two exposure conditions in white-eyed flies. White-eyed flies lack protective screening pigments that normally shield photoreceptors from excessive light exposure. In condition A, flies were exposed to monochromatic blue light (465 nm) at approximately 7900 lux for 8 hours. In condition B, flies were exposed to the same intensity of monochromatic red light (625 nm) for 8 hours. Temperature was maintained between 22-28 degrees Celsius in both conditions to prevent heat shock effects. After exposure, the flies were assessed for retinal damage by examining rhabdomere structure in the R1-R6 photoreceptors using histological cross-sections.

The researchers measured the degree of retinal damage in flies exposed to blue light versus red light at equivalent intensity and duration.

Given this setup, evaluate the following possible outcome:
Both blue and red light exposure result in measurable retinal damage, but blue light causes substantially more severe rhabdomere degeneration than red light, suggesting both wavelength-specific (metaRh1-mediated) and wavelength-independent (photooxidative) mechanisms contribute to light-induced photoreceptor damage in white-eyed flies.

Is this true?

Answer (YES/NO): NO